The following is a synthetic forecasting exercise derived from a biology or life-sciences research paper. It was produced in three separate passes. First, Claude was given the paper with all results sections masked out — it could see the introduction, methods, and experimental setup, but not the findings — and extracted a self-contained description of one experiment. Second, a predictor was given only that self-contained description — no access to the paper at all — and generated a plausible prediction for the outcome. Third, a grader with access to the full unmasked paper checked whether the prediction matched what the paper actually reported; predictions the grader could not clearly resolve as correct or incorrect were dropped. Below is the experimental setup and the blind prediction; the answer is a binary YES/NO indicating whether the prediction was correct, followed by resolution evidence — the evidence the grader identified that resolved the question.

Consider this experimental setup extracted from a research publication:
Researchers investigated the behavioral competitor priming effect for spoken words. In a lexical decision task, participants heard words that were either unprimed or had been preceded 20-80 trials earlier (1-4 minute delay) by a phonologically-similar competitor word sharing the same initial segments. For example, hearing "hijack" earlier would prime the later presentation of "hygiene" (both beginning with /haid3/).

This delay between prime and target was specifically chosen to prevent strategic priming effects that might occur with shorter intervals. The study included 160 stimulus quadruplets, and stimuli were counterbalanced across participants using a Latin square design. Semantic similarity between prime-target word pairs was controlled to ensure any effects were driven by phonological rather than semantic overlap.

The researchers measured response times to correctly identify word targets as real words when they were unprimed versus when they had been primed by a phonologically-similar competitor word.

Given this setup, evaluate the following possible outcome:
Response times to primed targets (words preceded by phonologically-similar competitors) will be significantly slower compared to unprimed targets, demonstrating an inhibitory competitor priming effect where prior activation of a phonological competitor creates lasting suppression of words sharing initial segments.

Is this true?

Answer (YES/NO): YES